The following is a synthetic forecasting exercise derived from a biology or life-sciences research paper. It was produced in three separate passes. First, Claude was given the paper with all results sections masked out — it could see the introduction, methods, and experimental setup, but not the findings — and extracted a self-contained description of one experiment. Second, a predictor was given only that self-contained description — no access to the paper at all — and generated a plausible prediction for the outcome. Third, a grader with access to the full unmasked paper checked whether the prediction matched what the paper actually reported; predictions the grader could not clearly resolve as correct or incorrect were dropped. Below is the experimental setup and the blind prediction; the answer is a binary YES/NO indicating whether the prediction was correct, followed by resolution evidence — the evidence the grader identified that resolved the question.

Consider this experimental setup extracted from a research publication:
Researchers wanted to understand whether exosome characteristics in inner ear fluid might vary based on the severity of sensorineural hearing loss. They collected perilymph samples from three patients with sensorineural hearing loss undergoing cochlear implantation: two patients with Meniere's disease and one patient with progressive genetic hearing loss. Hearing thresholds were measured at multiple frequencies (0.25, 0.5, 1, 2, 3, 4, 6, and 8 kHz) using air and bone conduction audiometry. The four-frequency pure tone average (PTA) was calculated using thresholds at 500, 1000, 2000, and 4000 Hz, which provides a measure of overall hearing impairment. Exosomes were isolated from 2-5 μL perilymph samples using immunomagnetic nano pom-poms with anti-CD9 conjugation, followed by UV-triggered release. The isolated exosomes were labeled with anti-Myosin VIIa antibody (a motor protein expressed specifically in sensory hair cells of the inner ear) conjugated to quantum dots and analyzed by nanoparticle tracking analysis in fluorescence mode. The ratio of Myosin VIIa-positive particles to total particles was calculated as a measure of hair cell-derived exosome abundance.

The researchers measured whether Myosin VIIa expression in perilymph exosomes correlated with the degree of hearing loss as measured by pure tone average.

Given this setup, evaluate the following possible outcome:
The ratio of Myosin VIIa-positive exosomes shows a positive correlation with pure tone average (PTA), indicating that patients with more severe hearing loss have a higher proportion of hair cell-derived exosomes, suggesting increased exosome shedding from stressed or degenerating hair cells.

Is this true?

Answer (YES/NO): NO